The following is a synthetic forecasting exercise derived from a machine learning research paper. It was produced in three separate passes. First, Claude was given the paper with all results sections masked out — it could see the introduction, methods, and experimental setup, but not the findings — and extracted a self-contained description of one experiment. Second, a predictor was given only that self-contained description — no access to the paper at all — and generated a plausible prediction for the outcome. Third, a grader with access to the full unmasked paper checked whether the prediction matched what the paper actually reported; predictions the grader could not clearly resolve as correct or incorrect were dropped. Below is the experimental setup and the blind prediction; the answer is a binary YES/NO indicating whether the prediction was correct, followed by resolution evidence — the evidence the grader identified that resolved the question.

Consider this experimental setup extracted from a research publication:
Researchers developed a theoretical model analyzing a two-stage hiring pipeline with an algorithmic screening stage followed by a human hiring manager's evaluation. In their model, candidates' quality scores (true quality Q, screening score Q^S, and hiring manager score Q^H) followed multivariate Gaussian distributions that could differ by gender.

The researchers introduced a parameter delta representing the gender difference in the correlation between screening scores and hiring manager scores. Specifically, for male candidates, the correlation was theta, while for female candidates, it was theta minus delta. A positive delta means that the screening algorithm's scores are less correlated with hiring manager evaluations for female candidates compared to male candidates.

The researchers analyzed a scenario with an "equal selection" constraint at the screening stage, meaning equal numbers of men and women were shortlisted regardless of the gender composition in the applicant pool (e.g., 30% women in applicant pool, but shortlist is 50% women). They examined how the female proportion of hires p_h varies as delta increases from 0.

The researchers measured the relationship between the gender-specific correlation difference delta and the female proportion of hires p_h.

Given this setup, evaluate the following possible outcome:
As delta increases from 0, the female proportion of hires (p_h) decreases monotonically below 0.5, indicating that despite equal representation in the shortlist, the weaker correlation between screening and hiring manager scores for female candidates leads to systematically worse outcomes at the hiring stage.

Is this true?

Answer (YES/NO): YES